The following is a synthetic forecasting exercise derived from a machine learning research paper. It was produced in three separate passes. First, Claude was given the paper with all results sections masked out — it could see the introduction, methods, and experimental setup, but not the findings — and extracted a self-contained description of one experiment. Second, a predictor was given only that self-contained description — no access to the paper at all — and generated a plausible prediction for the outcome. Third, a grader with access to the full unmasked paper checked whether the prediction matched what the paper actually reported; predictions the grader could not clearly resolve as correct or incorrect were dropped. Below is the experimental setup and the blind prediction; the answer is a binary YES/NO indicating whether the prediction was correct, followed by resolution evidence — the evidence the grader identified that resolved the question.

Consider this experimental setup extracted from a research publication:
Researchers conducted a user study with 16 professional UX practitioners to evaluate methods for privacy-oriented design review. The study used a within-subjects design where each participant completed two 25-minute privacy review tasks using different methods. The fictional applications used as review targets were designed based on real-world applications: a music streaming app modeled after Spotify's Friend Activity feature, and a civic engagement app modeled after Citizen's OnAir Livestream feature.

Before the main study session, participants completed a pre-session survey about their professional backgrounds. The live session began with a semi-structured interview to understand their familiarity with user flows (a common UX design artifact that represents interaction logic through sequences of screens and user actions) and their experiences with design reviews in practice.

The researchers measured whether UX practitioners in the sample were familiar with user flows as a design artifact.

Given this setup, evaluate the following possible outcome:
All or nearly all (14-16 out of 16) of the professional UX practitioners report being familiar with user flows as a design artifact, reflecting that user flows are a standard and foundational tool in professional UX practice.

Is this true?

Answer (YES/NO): YES